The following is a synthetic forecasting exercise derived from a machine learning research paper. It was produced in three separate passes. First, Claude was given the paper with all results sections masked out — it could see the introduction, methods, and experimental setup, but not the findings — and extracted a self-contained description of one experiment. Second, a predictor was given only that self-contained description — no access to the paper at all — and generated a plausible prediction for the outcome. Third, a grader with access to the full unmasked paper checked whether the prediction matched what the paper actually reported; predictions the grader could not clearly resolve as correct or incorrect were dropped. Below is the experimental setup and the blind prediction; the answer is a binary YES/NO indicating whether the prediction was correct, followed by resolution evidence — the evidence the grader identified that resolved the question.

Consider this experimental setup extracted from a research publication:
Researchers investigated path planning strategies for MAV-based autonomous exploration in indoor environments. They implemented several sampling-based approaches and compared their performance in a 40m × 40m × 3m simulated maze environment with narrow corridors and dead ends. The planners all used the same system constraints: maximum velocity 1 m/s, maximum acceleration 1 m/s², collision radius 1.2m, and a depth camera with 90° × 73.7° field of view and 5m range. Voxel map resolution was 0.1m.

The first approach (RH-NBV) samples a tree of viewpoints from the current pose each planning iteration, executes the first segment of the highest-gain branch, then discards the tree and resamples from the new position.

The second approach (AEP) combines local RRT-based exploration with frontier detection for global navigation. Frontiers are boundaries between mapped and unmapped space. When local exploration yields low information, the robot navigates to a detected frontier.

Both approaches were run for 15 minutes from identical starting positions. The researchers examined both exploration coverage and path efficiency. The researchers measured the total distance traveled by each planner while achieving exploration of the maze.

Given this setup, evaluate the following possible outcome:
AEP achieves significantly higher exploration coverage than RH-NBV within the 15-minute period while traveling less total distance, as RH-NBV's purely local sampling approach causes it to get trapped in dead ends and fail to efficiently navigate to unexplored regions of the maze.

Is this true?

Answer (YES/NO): NO